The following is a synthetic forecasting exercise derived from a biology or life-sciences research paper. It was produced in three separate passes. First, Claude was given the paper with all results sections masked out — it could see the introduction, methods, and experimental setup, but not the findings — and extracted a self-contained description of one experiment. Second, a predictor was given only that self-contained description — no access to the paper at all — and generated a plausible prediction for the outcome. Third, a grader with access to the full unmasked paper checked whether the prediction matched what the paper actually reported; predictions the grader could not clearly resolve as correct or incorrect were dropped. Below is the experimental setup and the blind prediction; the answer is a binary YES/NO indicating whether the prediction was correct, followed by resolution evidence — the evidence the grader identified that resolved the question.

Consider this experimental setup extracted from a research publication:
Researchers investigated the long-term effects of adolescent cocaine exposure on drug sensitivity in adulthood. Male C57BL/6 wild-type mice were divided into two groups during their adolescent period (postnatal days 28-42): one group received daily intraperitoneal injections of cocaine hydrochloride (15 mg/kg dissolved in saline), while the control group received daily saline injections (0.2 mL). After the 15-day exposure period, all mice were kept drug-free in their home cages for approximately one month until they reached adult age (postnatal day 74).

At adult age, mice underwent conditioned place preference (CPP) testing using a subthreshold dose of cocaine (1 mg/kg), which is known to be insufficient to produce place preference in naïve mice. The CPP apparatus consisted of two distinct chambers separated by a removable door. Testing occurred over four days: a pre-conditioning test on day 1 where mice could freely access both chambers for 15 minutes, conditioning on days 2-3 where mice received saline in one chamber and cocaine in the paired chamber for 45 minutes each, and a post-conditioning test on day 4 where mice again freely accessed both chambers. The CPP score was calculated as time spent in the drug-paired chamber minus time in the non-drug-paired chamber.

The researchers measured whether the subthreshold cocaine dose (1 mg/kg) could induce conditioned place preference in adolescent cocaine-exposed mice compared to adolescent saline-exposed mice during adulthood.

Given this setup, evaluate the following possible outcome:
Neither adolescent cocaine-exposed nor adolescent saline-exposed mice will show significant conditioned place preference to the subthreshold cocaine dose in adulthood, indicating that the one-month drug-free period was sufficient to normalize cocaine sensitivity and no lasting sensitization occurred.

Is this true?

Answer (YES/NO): NO